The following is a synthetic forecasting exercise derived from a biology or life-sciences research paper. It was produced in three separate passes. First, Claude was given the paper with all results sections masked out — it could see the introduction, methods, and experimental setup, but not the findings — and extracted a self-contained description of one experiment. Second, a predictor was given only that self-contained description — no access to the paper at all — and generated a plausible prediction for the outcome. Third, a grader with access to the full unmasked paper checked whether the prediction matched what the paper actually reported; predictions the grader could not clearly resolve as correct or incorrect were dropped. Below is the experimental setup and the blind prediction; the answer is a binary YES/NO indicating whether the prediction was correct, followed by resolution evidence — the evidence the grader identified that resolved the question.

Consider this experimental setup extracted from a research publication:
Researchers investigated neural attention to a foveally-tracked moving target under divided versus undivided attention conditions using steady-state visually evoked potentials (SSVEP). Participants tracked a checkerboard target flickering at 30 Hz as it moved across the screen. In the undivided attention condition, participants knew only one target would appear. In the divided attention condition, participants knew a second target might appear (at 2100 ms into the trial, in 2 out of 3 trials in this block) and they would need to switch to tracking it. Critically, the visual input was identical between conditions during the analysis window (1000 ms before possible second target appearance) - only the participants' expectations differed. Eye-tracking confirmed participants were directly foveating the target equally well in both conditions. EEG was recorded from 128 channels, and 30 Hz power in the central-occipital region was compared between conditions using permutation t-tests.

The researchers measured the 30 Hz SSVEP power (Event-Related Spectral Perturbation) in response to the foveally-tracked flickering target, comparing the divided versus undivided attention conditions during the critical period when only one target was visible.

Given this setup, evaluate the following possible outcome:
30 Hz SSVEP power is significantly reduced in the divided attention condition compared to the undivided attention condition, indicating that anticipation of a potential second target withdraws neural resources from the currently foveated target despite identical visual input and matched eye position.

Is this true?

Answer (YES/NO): YES